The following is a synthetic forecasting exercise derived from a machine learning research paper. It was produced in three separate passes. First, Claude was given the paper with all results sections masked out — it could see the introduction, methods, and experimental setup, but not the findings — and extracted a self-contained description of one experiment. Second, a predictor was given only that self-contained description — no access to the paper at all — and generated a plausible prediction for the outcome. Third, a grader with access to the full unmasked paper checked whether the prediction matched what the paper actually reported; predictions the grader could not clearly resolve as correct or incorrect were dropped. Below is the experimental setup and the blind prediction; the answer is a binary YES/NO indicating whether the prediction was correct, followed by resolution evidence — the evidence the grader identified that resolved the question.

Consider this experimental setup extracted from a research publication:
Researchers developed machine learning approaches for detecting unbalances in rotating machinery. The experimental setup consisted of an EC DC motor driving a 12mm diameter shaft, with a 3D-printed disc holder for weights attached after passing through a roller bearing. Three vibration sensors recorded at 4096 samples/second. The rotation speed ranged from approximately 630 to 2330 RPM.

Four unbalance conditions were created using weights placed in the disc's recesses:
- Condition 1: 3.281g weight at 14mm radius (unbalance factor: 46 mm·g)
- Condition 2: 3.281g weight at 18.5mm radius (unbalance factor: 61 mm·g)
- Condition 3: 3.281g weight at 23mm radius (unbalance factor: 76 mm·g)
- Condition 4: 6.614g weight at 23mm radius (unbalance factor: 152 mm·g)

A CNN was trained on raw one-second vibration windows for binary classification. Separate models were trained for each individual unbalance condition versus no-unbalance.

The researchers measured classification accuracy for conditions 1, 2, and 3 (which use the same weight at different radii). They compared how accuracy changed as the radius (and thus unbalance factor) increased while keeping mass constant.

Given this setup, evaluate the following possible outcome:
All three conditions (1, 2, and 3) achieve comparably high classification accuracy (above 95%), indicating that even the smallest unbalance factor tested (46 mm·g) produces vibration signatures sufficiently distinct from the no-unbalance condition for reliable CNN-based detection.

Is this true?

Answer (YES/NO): NO